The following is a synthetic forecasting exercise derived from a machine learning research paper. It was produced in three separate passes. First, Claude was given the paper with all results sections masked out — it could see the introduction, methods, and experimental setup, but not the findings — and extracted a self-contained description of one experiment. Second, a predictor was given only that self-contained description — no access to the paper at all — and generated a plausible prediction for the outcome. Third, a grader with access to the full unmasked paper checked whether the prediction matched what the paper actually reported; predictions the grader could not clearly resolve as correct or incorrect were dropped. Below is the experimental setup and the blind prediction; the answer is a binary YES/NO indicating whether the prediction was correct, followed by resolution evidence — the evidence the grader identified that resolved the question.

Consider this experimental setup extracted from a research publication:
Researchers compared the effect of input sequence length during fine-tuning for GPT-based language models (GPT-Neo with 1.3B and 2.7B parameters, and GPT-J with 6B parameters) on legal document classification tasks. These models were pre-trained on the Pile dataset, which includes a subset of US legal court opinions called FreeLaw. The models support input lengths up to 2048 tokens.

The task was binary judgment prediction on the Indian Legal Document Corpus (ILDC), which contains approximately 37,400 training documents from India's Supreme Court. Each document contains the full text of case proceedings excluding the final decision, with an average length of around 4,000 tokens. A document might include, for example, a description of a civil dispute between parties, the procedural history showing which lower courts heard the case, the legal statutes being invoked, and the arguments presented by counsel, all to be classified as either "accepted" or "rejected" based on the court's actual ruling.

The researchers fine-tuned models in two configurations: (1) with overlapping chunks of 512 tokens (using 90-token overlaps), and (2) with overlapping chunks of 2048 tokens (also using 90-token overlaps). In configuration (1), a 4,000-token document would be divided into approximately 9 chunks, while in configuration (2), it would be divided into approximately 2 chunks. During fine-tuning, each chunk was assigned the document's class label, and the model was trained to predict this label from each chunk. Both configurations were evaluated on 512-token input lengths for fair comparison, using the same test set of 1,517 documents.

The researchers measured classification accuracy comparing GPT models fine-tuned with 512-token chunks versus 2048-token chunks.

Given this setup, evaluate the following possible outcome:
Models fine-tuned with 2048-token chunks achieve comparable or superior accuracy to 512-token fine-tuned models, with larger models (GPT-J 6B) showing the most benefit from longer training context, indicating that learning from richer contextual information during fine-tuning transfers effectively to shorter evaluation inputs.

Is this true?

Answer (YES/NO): YES